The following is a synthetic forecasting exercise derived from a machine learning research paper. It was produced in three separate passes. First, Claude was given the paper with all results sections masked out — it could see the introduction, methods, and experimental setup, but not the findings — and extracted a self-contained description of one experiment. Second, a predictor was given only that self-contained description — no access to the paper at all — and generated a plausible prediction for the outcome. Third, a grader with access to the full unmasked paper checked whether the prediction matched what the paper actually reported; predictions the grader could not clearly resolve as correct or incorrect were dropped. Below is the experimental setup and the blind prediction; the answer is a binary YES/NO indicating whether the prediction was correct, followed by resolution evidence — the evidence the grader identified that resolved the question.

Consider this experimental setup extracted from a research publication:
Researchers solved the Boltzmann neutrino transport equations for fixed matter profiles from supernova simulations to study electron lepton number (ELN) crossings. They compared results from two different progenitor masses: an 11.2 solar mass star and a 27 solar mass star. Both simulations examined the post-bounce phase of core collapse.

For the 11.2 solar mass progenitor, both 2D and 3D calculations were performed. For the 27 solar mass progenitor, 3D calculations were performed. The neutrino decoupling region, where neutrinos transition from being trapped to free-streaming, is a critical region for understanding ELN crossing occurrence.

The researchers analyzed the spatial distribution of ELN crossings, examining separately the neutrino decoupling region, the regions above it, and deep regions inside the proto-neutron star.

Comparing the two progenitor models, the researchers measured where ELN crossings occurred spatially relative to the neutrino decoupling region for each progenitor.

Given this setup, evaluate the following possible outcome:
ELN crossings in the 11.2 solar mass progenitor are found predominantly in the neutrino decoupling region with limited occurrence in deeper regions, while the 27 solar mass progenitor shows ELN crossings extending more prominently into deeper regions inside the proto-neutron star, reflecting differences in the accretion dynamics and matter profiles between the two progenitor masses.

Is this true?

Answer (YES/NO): NO